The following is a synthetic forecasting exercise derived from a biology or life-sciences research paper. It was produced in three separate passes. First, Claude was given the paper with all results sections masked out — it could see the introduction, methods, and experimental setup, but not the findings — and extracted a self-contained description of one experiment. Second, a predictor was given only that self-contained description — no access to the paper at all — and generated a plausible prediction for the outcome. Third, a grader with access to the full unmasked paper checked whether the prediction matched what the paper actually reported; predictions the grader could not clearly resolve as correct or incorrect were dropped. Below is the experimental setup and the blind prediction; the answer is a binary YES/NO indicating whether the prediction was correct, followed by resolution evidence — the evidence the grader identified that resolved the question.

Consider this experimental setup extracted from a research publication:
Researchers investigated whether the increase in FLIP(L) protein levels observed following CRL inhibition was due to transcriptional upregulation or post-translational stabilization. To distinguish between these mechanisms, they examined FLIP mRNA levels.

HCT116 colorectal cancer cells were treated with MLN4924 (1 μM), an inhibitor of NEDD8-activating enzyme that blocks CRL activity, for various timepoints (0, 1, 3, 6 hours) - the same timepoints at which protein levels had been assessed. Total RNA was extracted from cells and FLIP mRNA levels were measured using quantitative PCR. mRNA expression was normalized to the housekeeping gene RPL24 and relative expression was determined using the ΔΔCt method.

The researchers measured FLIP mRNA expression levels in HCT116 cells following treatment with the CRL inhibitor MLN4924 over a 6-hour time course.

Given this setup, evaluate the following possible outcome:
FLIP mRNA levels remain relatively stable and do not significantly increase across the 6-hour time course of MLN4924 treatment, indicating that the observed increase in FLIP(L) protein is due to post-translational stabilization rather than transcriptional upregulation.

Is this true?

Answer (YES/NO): YES